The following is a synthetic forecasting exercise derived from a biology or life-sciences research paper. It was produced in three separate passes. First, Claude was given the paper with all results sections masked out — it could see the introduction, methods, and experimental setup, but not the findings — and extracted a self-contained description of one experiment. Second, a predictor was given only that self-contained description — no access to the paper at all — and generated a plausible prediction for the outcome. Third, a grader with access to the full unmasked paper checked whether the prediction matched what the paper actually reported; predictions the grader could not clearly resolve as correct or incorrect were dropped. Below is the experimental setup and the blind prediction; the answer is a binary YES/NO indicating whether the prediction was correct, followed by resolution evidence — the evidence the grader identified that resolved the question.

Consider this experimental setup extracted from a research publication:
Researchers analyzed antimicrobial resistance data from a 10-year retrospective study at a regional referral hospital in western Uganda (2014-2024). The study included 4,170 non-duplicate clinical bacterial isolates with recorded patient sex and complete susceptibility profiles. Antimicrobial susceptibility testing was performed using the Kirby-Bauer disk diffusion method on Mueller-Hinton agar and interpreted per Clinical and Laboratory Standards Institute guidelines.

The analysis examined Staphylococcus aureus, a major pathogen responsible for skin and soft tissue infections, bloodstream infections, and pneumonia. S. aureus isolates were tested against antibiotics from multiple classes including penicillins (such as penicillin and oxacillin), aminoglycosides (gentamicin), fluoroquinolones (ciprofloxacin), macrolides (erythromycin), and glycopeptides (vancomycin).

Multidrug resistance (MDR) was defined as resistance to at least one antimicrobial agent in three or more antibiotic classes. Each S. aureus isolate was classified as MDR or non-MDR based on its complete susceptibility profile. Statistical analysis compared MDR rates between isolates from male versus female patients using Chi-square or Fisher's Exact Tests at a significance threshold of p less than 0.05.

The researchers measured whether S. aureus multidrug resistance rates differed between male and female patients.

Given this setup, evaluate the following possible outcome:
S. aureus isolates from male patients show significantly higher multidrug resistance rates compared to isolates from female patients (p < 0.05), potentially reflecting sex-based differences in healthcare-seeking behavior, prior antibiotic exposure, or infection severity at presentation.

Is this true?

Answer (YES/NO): NO